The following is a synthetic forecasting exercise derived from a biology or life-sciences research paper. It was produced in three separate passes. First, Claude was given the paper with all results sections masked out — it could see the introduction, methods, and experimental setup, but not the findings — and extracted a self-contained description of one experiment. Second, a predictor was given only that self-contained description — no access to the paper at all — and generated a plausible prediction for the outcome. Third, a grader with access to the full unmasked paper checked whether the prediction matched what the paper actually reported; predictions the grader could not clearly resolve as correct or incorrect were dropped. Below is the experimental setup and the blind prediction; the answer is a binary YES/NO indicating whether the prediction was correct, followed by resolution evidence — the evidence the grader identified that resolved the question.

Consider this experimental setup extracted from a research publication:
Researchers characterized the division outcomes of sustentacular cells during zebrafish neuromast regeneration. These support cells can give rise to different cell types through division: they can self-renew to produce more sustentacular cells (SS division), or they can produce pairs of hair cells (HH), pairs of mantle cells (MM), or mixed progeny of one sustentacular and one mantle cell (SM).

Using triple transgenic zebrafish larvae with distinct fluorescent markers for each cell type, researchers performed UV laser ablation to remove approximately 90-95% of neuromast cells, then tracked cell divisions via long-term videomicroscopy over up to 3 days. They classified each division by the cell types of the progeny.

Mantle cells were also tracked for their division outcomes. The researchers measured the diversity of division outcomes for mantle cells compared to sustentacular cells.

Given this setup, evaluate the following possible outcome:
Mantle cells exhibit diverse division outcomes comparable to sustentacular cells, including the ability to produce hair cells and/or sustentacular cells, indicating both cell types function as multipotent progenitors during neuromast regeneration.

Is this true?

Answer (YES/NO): NO